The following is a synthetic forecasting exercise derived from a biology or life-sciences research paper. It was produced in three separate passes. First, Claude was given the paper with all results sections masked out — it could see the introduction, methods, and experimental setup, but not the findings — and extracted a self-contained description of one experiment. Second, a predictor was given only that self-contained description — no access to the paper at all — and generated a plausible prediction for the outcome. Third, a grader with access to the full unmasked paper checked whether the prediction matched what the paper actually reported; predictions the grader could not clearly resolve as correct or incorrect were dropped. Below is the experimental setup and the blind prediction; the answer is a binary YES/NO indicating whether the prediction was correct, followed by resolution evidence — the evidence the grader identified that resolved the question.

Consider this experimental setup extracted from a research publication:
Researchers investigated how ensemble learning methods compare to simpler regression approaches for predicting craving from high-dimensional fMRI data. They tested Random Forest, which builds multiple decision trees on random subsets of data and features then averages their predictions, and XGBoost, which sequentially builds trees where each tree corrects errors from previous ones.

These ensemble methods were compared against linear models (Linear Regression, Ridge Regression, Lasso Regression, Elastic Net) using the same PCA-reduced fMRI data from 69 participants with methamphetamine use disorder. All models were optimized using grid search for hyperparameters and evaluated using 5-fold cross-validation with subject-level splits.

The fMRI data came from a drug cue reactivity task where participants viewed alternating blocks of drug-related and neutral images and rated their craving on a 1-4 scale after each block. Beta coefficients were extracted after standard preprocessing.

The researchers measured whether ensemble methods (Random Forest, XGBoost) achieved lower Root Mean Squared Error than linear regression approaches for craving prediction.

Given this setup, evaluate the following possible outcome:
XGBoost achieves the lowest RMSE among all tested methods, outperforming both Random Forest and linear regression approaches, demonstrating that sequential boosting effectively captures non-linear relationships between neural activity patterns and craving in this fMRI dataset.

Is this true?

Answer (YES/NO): NO